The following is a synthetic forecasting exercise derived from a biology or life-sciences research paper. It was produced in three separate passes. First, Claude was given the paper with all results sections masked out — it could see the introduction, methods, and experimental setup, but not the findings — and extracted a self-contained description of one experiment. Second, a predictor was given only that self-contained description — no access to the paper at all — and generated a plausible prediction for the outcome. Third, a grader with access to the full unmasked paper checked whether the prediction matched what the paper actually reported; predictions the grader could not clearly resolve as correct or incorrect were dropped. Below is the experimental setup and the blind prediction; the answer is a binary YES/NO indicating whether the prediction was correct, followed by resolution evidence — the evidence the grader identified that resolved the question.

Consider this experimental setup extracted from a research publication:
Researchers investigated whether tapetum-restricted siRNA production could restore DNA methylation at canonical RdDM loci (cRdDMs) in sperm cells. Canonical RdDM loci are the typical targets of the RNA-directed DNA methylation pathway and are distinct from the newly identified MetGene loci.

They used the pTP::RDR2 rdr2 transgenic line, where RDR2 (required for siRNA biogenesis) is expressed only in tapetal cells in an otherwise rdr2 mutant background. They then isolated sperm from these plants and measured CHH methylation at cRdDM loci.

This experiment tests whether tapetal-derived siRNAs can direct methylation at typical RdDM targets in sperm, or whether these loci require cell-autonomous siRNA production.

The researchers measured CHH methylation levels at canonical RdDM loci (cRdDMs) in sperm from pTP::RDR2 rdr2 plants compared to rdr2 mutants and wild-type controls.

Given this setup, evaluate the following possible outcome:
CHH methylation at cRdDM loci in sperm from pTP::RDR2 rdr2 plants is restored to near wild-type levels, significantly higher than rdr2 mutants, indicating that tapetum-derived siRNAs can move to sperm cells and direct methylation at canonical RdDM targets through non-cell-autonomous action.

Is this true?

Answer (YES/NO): YES